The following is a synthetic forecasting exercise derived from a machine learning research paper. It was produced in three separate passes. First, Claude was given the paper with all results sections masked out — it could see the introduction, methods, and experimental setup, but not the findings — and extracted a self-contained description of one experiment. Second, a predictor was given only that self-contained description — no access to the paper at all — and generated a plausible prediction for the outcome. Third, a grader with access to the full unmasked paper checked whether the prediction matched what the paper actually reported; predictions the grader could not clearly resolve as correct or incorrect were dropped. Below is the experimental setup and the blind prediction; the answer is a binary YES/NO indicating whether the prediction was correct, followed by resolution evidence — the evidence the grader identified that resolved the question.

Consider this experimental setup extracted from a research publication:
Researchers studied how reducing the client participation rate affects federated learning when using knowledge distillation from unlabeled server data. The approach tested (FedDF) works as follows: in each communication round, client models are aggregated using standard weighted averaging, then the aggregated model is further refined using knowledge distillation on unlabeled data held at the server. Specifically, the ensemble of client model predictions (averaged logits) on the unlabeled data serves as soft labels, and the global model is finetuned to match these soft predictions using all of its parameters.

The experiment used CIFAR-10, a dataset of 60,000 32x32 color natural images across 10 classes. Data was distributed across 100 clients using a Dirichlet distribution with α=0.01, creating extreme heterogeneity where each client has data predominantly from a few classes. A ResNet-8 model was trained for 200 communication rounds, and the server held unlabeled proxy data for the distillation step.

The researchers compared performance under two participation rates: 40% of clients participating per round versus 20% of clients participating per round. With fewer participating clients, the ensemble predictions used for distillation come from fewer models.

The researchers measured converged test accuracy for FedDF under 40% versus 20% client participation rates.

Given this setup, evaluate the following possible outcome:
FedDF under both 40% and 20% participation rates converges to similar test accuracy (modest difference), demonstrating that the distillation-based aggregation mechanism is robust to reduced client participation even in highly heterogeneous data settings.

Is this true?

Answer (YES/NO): NO